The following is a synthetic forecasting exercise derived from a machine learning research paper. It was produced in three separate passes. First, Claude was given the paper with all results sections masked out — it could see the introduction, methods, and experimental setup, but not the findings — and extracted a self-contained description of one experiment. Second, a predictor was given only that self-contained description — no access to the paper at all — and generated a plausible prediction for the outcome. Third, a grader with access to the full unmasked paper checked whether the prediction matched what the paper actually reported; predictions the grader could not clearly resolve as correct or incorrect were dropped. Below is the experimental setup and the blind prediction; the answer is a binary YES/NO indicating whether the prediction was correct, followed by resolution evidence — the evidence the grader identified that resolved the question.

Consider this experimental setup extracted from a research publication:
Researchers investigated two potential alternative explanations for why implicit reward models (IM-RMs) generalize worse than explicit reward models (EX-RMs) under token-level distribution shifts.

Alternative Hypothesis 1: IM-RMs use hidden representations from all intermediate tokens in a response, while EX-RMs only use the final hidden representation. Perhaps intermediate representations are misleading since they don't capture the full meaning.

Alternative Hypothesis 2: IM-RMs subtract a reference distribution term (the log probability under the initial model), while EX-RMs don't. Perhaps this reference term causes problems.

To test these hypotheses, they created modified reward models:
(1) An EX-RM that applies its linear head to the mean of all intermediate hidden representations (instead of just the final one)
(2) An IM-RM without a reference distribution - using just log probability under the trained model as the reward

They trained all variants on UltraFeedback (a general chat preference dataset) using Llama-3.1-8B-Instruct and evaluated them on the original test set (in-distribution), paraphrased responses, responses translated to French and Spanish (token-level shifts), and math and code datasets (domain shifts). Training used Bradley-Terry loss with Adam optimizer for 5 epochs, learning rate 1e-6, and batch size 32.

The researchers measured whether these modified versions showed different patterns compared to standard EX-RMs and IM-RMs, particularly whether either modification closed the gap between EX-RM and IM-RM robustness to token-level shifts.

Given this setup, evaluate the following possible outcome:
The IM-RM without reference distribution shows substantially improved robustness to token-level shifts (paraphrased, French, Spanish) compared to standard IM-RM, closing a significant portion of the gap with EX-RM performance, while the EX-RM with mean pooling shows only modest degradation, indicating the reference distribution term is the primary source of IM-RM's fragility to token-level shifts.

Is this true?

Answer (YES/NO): NO